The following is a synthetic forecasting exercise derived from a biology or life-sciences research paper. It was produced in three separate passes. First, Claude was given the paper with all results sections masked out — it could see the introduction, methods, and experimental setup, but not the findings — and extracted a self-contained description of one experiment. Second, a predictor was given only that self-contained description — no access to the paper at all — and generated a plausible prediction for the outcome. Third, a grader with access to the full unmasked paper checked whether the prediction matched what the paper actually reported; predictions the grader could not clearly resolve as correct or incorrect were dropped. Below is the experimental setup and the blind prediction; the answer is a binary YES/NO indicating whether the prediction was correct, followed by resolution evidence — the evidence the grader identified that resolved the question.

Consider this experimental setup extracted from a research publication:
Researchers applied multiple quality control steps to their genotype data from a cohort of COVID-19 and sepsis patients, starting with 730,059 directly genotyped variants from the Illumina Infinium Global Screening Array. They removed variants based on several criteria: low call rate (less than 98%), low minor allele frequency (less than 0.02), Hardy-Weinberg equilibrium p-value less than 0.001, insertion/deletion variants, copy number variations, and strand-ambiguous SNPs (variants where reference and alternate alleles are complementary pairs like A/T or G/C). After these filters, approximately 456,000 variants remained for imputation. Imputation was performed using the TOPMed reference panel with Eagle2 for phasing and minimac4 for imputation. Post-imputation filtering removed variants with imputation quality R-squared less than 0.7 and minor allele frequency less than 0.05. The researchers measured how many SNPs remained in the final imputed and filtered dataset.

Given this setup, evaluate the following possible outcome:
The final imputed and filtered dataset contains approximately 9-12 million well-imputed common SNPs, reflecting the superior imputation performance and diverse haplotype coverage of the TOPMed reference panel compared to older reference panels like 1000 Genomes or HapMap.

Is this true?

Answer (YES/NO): NO